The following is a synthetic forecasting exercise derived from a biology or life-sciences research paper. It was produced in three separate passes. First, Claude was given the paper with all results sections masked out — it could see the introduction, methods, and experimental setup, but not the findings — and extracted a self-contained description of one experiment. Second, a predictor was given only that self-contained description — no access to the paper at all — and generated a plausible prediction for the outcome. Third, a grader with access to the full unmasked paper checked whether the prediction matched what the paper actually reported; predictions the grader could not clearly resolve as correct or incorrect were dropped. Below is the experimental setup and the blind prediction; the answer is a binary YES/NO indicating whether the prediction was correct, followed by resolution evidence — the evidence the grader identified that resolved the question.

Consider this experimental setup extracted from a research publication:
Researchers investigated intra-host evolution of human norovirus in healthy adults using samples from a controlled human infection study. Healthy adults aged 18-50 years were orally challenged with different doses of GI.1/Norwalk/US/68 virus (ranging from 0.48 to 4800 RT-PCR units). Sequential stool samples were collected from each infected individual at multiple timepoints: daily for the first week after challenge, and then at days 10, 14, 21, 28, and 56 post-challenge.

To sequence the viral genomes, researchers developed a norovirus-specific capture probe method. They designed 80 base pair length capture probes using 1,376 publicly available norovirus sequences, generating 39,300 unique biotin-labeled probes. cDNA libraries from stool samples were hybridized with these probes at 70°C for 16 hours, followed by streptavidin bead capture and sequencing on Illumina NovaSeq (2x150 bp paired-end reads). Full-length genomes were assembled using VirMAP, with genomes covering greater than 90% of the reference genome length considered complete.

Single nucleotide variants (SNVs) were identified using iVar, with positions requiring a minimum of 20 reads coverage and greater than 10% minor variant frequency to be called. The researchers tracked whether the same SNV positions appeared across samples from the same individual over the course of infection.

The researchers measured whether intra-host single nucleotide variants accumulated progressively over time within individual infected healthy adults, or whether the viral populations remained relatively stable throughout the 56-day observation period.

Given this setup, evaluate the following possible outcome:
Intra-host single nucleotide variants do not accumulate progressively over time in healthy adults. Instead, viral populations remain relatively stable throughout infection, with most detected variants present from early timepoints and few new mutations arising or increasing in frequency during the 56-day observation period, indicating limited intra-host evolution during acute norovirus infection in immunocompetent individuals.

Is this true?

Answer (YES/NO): YES